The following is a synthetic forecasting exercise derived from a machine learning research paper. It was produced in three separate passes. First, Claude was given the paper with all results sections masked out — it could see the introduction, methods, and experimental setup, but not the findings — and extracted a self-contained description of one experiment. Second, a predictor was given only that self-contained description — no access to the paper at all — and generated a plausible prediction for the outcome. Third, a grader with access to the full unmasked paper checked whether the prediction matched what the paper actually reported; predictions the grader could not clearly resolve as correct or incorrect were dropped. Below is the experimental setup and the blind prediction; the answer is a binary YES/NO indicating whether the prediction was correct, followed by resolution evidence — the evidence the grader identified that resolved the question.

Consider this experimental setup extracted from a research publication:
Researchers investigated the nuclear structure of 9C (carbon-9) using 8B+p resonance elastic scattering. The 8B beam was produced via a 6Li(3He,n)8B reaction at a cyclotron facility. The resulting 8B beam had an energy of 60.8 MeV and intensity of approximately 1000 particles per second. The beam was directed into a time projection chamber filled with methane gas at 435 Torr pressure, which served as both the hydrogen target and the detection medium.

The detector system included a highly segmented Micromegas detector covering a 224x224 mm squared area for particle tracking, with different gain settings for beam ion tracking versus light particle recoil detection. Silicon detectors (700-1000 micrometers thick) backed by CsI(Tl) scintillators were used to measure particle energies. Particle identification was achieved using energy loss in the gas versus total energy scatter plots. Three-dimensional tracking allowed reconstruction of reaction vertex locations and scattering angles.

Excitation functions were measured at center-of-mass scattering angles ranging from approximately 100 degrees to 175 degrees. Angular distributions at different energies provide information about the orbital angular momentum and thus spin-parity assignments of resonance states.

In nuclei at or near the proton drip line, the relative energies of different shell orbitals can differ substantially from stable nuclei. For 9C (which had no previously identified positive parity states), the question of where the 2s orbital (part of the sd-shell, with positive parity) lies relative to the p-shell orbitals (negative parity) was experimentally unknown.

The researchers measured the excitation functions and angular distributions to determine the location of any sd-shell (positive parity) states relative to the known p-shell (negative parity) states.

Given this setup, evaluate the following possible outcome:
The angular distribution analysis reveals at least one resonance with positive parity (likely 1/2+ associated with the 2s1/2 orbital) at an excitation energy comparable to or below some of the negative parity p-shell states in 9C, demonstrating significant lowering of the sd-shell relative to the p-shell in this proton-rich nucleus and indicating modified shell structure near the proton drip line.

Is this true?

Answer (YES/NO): NO